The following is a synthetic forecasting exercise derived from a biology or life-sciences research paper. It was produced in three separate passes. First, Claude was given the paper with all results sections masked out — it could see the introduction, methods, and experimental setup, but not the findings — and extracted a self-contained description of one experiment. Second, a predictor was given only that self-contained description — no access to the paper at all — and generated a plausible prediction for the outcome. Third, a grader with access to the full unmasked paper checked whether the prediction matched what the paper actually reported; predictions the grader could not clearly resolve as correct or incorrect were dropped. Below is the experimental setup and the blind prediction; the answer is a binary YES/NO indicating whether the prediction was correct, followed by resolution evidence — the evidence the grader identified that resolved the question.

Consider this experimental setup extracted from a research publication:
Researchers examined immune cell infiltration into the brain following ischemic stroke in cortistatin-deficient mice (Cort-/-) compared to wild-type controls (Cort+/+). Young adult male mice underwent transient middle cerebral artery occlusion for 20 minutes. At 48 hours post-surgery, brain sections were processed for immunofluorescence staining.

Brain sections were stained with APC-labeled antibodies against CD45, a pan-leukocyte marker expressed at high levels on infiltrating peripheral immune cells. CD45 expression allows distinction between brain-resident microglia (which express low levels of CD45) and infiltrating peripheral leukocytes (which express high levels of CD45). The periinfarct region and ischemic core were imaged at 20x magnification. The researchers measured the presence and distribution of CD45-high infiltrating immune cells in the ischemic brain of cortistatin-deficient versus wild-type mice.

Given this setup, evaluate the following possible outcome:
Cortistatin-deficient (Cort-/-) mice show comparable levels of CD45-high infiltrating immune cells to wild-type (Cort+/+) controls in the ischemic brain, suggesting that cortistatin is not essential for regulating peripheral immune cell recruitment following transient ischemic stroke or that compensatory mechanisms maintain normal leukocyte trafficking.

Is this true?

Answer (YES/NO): YES